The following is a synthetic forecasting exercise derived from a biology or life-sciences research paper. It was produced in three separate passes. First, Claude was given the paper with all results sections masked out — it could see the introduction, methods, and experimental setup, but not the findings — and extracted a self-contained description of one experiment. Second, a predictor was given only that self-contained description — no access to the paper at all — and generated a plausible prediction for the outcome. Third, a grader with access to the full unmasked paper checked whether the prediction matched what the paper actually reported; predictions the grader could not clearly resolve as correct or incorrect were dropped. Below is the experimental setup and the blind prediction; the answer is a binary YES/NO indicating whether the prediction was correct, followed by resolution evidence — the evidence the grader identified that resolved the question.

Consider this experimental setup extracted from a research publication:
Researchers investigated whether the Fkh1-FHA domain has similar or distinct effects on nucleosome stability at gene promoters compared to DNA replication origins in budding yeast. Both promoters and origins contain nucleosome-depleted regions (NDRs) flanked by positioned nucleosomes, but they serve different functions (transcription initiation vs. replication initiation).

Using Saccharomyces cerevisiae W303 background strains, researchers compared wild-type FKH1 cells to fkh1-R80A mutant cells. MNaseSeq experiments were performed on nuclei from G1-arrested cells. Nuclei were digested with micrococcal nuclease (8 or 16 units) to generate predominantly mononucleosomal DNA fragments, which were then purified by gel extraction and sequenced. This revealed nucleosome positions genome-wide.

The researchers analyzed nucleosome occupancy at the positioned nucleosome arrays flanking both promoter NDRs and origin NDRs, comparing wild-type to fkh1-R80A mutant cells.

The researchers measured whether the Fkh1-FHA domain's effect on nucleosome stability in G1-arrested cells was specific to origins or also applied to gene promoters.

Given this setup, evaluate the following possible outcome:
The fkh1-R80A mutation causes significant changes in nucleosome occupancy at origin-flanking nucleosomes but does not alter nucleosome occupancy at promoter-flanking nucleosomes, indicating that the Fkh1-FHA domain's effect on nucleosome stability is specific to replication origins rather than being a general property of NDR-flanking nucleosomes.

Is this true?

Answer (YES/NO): NO